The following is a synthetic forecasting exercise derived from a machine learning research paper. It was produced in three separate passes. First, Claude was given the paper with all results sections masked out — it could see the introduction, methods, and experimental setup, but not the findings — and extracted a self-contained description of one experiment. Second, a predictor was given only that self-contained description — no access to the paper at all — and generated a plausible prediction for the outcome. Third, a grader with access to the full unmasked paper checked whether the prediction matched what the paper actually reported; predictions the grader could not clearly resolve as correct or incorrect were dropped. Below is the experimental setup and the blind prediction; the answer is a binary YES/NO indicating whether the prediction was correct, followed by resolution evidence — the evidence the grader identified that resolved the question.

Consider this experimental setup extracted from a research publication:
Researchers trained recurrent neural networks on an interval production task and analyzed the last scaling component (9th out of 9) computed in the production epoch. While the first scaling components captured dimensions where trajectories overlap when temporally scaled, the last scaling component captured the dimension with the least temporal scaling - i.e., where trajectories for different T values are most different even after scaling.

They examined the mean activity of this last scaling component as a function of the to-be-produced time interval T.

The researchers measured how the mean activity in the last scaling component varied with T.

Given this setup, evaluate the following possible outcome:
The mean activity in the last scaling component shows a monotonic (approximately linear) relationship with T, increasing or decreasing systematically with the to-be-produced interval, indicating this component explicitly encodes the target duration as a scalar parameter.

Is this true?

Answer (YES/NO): YES